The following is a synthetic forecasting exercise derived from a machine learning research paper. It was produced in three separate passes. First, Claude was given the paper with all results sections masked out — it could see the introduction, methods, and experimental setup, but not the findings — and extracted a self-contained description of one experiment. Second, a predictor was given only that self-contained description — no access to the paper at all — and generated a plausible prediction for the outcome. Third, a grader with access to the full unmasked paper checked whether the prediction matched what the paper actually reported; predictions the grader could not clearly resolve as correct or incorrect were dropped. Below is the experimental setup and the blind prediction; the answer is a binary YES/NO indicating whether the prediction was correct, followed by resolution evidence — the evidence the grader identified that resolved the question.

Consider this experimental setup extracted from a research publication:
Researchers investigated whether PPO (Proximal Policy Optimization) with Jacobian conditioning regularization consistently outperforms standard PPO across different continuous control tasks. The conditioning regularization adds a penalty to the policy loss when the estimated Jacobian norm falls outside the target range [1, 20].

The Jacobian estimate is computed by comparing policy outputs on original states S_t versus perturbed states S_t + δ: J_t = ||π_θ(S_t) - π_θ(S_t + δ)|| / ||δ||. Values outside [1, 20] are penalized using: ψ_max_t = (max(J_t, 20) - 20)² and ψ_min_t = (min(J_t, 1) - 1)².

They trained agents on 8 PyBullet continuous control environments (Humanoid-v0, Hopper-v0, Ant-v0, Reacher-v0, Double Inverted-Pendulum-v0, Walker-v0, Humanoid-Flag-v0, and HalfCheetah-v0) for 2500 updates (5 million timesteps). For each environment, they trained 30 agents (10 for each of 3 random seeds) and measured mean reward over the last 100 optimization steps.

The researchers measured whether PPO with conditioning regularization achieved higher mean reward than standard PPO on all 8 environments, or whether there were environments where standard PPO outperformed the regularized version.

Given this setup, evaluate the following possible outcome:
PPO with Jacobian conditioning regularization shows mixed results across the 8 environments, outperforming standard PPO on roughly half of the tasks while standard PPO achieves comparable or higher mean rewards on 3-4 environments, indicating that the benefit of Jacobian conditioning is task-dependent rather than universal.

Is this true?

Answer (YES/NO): YES